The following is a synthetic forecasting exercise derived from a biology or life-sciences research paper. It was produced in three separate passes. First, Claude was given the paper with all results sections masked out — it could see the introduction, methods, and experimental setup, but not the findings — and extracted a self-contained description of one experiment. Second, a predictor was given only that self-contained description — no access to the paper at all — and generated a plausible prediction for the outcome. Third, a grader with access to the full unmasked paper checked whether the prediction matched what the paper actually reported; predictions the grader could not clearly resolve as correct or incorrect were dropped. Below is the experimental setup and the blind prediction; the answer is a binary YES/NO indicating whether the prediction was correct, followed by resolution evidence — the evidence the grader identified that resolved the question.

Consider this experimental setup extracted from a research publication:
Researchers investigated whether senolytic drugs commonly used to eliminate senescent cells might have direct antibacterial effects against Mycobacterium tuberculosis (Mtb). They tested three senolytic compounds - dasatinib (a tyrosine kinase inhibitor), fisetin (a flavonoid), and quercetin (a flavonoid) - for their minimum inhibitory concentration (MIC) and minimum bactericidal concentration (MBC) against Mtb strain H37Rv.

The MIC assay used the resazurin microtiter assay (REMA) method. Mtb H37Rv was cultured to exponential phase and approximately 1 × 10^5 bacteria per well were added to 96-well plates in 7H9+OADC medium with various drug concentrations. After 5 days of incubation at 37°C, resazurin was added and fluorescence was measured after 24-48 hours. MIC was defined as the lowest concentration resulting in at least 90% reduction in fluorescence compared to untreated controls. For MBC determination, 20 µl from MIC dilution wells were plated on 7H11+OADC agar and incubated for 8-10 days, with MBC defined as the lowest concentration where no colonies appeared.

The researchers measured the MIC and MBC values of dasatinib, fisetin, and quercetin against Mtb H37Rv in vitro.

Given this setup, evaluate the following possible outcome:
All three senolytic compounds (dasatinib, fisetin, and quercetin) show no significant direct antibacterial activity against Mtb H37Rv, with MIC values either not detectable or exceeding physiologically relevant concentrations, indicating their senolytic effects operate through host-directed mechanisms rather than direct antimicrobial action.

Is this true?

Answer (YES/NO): YES